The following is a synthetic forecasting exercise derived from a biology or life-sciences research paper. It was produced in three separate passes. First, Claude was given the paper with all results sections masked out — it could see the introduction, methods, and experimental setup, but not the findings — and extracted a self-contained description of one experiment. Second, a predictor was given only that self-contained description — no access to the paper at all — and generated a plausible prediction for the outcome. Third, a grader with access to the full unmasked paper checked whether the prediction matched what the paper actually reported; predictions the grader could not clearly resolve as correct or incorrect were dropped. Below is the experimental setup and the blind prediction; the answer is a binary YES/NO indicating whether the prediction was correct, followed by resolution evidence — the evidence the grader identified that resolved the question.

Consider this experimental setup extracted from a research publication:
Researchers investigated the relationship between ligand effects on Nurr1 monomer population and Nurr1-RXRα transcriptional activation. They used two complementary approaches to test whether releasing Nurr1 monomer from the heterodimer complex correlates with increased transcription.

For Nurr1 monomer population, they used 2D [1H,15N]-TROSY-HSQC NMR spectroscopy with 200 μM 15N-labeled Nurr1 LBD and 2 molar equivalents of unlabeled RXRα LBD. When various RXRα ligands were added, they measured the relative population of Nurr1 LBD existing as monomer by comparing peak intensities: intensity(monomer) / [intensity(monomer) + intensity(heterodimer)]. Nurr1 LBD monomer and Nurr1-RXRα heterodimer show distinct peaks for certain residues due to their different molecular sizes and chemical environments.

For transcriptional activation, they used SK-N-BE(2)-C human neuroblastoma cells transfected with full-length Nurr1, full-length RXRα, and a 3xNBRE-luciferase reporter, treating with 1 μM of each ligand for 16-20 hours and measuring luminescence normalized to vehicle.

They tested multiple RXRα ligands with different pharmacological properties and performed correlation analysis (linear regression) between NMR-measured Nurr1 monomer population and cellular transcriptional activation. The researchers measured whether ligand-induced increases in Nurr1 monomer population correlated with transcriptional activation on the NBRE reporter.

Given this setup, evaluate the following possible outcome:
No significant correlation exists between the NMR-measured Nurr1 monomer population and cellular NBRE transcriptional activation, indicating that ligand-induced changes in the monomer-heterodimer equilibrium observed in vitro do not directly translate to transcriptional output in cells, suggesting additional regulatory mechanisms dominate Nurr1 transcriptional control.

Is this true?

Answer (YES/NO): NO